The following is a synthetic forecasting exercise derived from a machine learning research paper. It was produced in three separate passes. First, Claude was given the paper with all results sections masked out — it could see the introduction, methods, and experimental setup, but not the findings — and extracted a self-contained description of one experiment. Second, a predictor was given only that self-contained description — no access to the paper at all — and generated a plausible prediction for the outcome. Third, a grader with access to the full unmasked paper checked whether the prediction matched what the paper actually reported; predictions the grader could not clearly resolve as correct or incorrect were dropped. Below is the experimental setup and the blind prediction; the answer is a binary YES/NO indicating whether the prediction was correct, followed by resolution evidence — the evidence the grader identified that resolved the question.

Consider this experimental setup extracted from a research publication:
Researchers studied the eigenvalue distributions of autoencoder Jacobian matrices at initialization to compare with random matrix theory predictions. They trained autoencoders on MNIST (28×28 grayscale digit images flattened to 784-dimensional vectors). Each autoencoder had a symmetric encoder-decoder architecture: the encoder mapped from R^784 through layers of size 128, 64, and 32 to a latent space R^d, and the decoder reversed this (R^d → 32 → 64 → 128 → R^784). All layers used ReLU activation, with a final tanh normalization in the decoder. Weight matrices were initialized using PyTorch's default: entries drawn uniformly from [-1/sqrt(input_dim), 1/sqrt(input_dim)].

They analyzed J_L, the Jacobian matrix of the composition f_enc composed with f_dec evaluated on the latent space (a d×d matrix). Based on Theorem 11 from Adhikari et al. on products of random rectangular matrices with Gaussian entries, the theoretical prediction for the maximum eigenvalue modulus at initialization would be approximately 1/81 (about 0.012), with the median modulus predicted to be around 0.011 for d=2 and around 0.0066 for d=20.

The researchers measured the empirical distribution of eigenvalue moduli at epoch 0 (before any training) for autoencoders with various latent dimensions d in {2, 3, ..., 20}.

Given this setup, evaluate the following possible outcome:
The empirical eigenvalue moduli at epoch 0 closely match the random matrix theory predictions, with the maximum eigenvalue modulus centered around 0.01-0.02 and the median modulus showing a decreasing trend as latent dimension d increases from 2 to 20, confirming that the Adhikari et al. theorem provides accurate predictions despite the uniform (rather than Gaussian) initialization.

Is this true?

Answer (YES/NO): NO